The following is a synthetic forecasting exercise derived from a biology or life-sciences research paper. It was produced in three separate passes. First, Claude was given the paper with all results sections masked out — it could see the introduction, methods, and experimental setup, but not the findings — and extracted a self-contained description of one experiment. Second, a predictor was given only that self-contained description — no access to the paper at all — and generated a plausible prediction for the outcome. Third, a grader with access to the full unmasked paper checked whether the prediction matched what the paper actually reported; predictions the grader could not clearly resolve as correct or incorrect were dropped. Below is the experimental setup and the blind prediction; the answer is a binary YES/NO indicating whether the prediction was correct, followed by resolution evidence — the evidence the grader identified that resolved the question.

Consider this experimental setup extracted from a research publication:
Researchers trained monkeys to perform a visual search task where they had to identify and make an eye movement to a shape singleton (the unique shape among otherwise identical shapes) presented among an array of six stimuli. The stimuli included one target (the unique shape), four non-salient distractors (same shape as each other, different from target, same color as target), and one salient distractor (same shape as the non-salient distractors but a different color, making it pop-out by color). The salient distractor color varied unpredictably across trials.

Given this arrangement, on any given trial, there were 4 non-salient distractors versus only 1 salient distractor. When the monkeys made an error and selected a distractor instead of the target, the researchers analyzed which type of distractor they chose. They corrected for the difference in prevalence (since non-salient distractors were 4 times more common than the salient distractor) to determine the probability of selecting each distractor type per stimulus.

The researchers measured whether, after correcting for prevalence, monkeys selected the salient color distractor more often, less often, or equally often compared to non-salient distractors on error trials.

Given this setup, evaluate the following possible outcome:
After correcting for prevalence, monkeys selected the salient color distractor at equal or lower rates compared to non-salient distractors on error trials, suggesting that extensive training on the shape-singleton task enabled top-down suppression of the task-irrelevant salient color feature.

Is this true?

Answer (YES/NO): YES